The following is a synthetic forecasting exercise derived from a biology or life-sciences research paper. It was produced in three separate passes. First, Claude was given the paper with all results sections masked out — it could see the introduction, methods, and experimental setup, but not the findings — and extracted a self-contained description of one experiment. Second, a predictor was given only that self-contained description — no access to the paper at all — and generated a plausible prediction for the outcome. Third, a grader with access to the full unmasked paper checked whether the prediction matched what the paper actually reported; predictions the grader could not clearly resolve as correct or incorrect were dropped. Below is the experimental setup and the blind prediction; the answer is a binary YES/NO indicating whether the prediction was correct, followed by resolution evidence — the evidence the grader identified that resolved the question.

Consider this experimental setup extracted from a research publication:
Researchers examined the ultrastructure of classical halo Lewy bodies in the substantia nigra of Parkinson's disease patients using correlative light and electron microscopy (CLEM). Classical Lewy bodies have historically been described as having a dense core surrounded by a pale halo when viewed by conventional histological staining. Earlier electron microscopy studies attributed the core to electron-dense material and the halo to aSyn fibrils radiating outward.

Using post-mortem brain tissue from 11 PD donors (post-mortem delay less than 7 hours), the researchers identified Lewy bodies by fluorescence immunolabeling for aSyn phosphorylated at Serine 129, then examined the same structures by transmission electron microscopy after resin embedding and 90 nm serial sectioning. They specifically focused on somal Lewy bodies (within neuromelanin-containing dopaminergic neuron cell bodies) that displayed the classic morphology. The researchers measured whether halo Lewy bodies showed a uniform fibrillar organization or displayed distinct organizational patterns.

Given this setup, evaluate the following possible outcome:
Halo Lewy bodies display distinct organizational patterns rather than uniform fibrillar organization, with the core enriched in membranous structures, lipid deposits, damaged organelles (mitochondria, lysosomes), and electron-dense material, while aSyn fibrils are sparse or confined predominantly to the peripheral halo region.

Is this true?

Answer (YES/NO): NO